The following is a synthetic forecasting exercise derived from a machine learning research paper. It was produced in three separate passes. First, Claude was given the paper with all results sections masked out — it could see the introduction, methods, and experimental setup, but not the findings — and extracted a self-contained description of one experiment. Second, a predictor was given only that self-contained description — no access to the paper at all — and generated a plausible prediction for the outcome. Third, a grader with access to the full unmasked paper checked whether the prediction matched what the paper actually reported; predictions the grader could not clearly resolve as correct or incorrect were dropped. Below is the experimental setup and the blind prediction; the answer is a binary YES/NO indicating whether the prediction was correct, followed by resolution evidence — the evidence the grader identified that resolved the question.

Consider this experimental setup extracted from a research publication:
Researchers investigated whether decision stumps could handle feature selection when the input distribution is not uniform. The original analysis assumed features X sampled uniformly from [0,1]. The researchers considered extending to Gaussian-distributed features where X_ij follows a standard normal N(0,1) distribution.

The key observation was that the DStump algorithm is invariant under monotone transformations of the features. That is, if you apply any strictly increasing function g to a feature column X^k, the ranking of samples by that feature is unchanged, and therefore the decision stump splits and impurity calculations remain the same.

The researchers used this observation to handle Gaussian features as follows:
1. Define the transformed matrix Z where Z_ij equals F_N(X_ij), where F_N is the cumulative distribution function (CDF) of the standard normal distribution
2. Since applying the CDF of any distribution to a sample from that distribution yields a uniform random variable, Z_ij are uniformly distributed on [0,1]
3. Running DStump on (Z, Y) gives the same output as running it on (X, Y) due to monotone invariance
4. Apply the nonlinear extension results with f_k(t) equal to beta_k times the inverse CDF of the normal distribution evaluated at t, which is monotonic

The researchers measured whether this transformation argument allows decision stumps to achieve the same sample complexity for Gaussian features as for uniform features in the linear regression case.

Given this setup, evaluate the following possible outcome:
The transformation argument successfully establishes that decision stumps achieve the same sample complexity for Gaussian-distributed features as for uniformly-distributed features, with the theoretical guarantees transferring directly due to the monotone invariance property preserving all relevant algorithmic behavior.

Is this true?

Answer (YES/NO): YES